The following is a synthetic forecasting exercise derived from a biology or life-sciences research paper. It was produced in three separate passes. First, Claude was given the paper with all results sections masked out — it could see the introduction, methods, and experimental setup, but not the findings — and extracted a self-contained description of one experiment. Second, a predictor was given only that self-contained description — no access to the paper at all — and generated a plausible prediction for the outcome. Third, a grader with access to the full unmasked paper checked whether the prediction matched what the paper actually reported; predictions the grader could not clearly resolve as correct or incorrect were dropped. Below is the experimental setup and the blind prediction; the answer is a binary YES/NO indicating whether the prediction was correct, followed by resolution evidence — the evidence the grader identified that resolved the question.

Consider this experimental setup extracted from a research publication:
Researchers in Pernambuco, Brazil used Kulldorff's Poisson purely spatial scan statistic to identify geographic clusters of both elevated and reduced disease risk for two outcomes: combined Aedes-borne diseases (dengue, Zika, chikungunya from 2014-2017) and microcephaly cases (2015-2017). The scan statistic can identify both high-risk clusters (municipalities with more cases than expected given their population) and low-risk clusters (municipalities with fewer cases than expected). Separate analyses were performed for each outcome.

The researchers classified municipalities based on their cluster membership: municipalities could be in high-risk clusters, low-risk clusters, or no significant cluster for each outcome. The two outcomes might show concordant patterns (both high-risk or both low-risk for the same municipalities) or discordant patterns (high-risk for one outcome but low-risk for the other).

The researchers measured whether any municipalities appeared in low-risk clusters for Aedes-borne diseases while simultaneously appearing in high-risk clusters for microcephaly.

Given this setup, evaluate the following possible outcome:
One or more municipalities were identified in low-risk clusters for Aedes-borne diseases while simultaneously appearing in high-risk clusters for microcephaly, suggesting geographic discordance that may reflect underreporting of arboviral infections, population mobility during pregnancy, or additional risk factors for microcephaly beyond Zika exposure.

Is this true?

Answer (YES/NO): YES